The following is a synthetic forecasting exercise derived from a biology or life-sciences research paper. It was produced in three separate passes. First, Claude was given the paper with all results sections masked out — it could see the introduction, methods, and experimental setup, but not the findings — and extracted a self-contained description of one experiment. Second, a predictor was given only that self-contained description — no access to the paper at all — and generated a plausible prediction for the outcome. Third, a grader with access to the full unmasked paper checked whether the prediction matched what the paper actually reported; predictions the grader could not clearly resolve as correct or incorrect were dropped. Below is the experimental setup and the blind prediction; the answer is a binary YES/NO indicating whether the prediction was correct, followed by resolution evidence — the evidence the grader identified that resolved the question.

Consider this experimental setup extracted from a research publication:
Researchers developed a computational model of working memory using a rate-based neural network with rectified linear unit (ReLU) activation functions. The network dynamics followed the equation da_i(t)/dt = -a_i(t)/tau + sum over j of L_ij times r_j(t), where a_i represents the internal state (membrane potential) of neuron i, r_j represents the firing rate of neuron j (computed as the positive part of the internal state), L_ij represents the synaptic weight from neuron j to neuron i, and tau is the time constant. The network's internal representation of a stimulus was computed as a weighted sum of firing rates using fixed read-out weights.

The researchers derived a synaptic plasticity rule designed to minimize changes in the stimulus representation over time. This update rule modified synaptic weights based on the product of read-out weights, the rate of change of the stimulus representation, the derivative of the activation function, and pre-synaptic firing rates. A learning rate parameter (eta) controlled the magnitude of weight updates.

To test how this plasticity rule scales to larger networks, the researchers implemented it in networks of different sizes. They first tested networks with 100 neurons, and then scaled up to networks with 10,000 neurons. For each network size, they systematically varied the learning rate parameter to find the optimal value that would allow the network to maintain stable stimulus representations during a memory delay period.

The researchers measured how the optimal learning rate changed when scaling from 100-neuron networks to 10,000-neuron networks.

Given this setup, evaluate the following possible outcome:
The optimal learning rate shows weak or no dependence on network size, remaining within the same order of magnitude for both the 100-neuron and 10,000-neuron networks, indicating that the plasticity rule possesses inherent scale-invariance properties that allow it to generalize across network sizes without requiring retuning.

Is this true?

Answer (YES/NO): NO